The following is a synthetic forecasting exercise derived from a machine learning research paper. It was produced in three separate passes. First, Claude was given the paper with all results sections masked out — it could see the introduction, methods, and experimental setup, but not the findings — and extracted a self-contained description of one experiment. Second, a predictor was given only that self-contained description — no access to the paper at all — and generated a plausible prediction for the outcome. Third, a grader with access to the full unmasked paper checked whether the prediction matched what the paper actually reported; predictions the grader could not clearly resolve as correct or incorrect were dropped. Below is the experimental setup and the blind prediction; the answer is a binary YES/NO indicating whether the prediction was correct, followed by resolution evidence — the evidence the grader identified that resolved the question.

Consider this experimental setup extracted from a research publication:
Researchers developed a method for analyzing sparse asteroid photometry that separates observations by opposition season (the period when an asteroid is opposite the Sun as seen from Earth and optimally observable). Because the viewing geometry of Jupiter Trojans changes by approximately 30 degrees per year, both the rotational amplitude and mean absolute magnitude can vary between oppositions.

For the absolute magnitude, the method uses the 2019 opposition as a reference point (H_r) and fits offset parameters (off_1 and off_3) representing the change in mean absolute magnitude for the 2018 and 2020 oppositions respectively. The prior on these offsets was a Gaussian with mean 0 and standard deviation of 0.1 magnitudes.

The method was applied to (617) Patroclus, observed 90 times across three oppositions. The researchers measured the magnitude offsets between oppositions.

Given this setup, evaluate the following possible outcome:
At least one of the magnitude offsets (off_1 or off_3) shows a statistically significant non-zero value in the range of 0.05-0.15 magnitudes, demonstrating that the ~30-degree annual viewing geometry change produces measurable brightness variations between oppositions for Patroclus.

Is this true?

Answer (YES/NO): YES